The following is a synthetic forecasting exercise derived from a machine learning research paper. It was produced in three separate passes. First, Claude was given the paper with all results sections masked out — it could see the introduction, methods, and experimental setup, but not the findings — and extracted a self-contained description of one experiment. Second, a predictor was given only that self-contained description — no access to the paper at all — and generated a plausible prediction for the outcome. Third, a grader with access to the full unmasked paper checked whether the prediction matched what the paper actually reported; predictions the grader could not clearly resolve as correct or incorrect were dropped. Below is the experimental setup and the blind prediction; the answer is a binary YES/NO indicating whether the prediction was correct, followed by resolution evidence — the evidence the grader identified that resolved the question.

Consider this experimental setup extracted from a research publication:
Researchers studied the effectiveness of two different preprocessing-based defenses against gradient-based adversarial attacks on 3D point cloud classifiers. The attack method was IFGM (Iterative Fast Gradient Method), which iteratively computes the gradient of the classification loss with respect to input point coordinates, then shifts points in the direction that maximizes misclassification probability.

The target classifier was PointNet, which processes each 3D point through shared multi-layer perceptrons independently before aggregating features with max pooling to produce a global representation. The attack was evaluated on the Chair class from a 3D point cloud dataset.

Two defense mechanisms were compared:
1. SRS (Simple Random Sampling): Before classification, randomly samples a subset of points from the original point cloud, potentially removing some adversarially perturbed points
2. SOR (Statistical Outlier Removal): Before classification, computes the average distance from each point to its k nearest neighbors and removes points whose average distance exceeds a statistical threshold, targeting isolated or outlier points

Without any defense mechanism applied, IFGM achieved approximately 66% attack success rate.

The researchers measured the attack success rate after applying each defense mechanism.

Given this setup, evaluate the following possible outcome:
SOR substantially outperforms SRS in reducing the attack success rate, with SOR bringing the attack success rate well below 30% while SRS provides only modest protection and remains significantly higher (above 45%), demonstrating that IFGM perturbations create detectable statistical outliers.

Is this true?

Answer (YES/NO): NO